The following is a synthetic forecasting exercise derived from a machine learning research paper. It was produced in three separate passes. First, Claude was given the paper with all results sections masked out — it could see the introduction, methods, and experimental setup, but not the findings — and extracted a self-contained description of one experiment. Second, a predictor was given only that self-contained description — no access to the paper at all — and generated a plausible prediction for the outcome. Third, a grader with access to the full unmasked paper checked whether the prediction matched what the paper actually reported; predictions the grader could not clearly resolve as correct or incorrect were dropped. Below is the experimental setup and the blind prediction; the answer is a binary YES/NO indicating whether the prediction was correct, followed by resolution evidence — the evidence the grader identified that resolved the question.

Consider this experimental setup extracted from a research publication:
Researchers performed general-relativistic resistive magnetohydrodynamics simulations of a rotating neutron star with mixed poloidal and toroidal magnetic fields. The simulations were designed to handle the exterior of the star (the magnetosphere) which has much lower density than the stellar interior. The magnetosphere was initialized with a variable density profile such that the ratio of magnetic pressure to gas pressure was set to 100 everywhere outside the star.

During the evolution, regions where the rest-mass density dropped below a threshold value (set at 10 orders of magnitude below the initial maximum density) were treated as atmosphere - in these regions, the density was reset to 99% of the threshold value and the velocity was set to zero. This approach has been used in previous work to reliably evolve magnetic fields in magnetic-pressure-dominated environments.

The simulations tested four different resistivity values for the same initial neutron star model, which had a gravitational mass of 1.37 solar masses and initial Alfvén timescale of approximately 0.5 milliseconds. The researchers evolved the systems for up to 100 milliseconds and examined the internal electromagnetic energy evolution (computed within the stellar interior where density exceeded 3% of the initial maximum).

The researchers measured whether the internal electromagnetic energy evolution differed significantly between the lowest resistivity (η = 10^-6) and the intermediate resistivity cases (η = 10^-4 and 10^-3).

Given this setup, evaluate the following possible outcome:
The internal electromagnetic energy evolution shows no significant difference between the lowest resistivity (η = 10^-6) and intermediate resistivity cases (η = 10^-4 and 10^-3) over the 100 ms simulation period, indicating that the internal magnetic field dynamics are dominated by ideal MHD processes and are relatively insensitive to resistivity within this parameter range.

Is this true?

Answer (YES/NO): NO